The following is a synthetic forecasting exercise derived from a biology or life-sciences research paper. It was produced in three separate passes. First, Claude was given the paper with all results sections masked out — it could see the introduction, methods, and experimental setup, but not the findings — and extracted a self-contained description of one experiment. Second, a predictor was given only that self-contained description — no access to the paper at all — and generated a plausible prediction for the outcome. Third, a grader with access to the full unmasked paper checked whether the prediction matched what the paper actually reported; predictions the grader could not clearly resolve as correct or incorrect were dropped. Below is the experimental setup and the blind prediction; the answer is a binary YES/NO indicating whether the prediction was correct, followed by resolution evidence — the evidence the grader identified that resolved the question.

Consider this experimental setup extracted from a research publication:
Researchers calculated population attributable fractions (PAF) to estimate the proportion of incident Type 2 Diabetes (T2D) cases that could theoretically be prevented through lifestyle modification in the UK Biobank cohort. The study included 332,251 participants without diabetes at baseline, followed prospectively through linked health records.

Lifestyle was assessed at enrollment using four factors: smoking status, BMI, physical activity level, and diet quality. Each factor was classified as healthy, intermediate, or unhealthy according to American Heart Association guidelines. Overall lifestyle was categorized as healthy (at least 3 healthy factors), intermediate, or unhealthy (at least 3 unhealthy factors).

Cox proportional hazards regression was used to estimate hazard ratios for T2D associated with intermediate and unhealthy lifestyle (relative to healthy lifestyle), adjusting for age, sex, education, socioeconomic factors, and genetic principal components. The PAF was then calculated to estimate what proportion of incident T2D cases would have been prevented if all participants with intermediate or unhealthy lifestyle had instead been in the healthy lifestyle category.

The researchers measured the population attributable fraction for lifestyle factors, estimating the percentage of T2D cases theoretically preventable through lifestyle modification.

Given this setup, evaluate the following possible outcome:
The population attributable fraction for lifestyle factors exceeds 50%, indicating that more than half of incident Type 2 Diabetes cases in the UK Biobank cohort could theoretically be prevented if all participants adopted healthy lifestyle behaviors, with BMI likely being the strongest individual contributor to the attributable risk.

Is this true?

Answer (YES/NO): YES